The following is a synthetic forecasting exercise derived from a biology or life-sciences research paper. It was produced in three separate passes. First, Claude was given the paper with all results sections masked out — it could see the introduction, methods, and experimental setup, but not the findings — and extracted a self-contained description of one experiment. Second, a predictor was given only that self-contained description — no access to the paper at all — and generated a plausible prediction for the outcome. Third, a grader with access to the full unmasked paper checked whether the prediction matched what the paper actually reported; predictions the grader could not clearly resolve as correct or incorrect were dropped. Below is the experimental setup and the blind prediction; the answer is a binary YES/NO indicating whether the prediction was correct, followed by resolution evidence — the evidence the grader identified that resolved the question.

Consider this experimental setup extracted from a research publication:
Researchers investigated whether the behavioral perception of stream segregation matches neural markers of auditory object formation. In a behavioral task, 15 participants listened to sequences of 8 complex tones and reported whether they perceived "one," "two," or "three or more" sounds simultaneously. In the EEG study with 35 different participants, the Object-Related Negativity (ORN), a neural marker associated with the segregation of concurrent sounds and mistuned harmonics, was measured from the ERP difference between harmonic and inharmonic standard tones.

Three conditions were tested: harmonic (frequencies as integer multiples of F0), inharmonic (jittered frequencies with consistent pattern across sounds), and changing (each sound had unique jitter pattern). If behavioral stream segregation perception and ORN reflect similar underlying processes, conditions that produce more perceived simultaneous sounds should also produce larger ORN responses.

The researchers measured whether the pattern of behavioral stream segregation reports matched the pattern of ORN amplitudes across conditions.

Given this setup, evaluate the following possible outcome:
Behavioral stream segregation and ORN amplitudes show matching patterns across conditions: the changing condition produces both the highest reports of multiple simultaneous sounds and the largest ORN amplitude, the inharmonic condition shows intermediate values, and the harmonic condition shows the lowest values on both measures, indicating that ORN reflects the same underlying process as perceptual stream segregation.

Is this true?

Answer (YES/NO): NO